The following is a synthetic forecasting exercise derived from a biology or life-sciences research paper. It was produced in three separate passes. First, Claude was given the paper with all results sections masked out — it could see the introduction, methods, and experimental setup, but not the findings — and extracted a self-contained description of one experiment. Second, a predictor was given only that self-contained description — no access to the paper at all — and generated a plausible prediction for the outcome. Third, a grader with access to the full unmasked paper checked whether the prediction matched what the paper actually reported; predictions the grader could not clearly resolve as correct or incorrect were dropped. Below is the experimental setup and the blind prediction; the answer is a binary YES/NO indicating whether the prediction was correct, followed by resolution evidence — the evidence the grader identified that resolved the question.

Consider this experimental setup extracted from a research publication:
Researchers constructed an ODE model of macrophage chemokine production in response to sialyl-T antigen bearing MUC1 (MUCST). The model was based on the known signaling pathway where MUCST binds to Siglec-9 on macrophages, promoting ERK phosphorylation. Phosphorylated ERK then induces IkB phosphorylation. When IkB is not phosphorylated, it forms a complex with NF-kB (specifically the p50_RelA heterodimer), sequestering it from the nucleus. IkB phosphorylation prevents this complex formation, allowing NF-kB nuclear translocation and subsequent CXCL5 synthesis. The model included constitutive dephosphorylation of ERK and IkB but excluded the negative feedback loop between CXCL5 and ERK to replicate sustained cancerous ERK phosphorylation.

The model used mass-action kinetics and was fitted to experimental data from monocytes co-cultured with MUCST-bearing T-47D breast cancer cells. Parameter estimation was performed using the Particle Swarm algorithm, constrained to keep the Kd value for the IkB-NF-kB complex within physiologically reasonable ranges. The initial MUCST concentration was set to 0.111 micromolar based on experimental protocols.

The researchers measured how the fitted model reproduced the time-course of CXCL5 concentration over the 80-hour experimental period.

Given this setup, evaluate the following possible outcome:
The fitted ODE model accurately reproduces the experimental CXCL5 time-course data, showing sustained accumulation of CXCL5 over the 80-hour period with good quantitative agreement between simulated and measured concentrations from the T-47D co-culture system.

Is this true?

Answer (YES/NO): YES